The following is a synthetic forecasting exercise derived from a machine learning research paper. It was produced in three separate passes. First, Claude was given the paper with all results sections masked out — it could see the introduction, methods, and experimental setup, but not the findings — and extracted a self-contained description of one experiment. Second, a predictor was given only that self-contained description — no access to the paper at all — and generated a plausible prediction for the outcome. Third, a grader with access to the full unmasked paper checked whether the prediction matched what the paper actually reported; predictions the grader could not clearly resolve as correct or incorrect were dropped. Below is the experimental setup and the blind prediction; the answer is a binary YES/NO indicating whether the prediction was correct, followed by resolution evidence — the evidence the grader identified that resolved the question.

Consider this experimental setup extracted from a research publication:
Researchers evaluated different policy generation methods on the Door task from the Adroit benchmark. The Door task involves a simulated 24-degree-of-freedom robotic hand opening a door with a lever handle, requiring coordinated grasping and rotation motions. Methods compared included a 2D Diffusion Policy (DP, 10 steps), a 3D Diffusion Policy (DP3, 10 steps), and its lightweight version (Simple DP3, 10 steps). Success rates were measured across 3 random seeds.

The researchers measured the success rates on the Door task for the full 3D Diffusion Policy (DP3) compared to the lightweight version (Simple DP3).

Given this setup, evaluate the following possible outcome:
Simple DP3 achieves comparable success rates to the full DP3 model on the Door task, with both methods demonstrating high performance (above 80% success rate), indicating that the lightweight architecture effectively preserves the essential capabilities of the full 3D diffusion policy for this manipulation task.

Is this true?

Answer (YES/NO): NO